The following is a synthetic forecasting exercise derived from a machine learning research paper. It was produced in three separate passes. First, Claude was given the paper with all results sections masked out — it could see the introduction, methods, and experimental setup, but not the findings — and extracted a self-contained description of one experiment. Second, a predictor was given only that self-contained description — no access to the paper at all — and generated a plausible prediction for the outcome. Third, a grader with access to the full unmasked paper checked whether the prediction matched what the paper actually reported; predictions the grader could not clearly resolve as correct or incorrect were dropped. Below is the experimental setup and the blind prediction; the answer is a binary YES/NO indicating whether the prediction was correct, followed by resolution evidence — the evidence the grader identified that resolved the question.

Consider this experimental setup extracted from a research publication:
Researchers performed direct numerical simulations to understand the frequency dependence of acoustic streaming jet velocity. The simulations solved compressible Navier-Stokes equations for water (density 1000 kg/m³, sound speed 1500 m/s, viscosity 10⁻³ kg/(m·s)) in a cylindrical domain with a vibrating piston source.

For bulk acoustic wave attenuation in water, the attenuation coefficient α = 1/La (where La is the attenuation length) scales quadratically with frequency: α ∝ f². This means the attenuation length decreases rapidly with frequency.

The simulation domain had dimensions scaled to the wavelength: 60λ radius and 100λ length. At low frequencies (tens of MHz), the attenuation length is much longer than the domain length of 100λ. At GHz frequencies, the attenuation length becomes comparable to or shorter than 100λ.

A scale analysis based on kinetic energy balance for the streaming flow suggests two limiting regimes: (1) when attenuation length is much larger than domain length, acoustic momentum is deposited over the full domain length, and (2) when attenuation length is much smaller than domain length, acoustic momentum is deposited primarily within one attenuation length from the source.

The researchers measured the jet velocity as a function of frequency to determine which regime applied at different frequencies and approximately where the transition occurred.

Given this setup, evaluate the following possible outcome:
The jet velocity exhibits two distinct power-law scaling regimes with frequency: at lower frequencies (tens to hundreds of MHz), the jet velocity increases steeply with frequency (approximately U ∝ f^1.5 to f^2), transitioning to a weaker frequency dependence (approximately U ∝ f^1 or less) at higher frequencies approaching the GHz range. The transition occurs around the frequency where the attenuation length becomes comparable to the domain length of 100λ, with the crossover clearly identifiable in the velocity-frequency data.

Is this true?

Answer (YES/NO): NO